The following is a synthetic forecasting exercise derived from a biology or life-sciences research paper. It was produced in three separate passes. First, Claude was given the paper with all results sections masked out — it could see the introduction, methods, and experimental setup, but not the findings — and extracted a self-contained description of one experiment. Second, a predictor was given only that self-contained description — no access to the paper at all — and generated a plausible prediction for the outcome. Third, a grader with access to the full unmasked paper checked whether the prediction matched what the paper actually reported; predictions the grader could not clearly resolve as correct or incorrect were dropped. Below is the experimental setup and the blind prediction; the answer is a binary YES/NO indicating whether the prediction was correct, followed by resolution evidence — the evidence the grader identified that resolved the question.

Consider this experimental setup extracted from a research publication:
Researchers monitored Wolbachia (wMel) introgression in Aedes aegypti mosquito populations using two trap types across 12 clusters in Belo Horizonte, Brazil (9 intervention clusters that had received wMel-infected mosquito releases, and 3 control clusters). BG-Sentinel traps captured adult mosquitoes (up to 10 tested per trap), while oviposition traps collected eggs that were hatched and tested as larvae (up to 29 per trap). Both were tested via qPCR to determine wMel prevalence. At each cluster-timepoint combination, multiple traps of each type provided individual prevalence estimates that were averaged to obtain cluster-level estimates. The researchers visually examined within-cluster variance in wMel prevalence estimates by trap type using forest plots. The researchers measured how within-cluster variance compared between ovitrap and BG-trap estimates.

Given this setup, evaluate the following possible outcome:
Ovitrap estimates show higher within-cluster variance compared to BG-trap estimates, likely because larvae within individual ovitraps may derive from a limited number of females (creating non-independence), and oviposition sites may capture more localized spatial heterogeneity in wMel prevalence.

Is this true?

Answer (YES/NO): NO